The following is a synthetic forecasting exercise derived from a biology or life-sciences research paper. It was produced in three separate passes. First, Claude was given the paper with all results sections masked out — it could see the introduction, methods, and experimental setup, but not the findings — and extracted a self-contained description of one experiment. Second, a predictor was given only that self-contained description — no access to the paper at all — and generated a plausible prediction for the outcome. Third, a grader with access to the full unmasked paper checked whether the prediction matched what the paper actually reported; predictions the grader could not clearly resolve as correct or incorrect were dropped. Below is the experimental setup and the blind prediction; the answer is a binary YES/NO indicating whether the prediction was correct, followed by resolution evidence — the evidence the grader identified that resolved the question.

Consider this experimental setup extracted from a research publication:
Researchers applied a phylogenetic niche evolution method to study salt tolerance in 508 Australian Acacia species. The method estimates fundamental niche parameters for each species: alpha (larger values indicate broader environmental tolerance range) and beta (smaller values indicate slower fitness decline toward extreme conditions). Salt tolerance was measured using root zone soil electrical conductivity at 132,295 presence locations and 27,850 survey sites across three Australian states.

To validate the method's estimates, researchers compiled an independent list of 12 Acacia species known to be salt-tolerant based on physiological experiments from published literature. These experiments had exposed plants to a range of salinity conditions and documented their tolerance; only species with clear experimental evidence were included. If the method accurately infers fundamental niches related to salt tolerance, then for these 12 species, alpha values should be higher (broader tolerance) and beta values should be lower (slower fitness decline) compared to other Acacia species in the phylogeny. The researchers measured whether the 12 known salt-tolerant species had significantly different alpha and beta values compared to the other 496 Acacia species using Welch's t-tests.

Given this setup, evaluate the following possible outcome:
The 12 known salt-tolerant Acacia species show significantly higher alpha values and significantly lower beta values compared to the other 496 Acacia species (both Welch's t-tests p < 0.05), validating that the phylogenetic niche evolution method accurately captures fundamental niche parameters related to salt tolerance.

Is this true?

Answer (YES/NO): NO